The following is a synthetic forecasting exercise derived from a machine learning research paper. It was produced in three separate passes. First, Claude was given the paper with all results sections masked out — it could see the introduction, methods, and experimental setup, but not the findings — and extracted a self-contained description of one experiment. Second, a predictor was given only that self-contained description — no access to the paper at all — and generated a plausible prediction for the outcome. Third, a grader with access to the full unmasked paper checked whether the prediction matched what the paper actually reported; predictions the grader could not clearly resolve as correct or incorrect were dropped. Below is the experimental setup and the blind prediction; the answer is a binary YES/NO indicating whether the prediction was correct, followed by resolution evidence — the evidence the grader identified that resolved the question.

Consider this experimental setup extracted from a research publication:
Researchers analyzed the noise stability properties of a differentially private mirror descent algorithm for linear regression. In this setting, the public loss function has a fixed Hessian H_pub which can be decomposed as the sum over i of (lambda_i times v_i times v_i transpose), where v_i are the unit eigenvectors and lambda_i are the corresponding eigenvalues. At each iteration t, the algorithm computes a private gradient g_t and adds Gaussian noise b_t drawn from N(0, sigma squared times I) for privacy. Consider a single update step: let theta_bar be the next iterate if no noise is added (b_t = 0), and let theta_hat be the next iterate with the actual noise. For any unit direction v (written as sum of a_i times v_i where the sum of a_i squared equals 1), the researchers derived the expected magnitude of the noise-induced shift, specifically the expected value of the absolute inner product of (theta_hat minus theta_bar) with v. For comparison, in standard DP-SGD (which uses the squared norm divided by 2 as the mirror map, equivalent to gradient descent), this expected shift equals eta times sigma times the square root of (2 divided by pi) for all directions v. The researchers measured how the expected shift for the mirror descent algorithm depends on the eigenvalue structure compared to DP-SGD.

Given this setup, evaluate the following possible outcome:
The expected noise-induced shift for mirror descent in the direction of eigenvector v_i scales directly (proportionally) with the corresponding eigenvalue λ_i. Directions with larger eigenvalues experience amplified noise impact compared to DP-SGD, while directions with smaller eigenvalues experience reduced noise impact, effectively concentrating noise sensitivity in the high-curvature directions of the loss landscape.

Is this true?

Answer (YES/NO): NO